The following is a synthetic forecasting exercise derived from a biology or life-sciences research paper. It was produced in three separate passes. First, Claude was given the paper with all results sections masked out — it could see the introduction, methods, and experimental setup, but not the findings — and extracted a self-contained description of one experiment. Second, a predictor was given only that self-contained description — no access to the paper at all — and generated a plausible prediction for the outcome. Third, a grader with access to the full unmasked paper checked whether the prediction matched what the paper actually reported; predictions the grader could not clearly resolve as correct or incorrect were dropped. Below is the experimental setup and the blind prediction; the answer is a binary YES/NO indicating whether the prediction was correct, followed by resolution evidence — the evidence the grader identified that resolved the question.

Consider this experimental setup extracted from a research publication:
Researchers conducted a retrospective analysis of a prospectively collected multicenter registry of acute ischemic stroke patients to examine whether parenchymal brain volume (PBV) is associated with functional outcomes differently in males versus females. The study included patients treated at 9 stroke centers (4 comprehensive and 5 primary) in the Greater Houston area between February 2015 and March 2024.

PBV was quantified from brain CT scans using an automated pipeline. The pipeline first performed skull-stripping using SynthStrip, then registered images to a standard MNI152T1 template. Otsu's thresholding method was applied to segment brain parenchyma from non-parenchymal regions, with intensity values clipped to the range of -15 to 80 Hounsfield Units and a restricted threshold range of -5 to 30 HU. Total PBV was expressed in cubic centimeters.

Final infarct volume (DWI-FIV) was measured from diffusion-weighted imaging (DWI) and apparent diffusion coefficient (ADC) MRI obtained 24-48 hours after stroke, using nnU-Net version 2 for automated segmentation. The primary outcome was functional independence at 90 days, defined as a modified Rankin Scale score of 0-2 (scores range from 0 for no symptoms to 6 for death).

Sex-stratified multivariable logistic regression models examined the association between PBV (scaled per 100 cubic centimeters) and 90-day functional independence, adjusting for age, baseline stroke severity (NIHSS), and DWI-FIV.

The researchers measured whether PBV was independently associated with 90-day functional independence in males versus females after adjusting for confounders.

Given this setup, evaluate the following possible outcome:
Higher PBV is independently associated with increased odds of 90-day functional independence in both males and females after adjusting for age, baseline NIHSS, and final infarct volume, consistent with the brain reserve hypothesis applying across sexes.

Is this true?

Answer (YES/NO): NO